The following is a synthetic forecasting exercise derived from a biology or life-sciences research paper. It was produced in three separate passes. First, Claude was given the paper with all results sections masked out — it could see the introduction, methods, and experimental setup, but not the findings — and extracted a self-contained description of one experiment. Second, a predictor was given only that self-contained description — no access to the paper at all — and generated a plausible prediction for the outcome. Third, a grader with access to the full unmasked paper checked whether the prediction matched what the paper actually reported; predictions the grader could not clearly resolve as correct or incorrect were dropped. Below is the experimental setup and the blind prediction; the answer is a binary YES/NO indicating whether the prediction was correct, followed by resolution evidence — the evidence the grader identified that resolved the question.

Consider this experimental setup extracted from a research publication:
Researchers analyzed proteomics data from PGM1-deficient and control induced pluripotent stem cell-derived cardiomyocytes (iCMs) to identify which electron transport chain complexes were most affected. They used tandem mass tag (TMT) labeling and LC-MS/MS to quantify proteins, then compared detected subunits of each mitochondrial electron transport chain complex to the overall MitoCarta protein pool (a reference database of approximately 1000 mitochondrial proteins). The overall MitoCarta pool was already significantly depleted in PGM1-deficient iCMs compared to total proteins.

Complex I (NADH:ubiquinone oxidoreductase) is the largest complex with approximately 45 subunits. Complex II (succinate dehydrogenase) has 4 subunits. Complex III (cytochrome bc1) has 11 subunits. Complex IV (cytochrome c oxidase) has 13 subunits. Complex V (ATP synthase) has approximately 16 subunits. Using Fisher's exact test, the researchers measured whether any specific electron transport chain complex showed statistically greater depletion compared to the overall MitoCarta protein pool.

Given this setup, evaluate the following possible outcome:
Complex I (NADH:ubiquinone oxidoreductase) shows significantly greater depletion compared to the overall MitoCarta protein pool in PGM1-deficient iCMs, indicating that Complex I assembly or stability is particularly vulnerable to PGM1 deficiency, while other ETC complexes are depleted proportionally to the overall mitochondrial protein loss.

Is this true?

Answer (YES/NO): YES